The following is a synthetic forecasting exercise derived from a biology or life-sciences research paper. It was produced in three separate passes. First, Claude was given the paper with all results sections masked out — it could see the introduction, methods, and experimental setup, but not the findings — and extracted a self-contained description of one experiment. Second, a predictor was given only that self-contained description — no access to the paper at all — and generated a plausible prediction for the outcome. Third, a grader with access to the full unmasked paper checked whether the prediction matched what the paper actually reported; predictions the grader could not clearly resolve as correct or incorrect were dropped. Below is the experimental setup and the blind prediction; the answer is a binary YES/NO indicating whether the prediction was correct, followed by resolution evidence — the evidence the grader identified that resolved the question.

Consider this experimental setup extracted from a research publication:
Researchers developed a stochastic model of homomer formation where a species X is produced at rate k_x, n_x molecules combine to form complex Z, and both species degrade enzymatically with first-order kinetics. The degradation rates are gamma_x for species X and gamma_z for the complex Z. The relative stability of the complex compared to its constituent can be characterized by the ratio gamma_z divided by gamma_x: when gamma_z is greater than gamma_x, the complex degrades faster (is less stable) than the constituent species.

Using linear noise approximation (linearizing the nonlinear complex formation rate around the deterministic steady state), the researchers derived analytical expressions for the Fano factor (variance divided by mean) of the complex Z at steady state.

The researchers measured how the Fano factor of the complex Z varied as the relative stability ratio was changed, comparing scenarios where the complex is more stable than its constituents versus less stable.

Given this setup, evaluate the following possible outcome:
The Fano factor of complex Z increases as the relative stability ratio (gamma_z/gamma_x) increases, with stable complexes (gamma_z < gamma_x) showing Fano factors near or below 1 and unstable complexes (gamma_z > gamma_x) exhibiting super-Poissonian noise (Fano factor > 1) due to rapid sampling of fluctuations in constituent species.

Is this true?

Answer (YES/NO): NO